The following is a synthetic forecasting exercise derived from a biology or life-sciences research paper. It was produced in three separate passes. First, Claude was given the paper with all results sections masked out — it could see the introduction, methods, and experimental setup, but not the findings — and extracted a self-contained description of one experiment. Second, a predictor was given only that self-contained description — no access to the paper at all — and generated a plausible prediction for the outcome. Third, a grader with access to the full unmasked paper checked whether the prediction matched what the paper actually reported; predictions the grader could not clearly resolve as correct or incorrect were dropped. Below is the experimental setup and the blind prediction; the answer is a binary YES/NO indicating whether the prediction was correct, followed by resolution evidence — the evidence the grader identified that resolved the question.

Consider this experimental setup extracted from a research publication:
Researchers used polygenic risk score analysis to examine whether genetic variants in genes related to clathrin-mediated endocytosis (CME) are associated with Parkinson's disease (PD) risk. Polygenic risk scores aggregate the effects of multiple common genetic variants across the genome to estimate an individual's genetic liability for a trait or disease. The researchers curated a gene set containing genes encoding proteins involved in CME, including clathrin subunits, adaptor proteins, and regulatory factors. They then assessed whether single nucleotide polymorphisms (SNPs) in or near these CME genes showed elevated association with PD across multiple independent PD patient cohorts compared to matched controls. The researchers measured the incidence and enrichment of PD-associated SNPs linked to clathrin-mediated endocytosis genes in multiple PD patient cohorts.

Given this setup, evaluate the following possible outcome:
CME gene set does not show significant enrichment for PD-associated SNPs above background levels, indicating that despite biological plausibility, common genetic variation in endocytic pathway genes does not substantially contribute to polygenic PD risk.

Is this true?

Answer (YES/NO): NO